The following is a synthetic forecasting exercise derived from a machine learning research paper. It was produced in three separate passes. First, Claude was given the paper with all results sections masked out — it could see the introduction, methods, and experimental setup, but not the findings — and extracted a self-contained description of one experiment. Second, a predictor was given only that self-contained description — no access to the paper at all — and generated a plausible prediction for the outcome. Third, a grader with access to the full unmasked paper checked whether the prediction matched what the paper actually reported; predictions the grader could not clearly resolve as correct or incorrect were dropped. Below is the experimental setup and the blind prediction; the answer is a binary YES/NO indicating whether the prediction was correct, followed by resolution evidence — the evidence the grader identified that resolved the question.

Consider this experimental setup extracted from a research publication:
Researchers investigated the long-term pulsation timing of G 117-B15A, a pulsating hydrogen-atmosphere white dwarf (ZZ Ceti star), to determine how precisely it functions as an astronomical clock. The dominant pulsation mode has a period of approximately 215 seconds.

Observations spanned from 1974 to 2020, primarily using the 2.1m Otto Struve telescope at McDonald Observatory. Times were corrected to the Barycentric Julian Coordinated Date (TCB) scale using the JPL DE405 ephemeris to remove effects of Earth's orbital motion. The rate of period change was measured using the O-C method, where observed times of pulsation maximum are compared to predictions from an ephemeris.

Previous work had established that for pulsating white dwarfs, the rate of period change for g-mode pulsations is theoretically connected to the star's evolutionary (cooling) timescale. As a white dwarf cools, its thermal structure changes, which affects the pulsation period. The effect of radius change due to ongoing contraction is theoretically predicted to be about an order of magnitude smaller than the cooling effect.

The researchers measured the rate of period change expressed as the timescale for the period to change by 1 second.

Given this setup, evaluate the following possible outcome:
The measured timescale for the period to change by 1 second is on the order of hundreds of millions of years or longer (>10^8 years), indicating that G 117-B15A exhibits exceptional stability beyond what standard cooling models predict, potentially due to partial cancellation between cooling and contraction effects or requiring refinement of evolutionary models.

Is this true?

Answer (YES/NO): NO